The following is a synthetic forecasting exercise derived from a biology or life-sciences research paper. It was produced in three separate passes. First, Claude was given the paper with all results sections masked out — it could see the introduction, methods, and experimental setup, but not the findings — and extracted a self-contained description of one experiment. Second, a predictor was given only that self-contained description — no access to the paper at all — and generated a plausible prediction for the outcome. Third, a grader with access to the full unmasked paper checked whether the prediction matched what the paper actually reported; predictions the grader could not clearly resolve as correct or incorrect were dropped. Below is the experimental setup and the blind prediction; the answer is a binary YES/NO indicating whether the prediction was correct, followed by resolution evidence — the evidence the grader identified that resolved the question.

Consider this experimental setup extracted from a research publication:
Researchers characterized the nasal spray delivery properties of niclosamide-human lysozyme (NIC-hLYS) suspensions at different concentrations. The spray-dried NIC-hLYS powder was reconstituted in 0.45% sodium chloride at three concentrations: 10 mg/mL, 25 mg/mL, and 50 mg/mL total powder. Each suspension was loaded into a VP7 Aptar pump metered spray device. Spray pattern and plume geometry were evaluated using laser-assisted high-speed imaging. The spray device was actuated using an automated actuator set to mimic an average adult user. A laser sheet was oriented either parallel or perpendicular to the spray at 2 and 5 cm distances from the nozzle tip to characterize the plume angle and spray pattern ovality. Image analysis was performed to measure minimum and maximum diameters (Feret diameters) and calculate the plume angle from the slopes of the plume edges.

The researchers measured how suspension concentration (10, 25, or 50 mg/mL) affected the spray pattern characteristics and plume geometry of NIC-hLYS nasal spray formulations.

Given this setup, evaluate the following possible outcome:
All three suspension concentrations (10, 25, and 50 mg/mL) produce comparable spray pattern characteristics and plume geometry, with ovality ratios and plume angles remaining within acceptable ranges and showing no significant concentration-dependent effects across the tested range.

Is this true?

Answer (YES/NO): NO